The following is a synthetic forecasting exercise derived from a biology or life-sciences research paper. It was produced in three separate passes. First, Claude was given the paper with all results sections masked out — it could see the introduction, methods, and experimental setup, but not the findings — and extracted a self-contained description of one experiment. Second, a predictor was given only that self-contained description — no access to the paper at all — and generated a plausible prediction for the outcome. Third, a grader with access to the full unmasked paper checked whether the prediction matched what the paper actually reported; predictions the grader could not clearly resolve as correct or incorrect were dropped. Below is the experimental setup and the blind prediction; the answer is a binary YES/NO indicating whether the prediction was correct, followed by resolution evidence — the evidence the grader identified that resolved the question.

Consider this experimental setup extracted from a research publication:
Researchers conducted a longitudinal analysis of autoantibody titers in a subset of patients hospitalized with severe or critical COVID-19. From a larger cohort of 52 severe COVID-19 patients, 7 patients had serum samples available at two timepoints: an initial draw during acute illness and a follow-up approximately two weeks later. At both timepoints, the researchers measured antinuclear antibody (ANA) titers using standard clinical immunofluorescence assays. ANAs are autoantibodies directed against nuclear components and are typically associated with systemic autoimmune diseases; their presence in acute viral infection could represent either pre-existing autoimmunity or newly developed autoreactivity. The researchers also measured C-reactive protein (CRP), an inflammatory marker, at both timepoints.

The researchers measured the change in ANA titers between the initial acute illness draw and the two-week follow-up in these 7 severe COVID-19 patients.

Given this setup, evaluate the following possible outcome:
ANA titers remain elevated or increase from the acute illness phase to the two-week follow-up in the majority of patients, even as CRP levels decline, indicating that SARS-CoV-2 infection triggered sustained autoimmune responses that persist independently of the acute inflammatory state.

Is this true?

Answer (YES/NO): YES